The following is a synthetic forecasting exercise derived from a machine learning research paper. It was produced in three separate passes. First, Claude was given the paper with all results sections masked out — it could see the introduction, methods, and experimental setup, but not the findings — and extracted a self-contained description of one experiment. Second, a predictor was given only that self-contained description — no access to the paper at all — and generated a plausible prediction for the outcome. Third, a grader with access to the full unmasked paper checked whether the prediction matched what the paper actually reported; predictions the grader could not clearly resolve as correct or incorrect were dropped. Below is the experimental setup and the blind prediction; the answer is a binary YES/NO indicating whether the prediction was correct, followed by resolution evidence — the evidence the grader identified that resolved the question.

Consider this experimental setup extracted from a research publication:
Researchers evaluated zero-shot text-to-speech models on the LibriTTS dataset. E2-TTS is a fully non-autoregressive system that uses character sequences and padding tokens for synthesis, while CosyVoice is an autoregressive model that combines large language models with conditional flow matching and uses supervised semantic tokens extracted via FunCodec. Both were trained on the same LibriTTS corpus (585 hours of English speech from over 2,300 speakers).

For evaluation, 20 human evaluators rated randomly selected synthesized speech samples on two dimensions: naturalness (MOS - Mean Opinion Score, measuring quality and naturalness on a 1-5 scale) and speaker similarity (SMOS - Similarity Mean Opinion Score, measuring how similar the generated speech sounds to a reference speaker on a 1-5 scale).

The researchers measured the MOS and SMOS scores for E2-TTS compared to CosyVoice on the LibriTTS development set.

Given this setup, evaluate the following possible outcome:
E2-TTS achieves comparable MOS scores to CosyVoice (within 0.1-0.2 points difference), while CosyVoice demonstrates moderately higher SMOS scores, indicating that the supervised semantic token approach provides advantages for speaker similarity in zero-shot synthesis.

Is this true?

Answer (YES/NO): NO